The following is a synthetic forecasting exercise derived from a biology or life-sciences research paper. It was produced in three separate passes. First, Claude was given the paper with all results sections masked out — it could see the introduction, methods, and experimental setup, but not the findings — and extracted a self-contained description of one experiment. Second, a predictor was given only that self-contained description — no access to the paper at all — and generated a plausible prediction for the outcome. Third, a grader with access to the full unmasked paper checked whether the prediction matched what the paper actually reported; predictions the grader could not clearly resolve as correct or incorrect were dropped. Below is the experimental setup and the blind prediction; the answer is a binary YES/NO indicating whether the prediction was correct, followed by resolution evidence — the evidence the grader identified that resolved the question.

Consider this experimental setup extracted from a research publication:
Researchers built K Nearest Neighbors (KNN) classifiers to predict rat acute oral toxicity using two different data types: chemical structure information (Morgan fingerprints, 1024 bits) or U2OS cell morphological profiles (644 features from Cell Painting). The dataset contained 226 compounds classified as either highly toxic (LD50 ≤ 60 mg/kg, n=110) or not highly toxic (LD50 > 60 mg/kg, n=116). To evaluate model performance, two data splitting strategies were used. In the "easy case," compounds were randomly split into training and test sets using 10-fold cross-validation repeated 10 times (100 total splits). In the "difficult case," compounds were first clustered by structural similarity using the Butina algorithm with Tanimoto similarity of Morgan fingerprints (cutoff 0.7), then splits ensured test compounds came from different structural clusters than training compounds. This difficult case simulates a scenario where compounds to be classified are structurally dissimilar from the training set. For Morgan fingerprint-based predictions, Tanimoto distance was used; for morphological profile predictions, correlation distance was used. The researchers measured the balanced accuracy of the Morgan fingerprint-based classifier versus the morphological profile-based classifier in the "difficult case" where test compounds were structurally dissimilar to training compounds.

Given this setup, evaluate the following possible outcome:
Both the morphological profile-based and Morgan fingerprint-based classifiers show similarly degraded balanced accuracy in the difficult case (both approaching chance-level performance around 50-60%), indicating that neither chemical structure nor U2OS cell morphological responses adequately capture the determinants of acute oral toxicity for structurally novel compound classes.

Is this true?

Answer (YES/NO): NO